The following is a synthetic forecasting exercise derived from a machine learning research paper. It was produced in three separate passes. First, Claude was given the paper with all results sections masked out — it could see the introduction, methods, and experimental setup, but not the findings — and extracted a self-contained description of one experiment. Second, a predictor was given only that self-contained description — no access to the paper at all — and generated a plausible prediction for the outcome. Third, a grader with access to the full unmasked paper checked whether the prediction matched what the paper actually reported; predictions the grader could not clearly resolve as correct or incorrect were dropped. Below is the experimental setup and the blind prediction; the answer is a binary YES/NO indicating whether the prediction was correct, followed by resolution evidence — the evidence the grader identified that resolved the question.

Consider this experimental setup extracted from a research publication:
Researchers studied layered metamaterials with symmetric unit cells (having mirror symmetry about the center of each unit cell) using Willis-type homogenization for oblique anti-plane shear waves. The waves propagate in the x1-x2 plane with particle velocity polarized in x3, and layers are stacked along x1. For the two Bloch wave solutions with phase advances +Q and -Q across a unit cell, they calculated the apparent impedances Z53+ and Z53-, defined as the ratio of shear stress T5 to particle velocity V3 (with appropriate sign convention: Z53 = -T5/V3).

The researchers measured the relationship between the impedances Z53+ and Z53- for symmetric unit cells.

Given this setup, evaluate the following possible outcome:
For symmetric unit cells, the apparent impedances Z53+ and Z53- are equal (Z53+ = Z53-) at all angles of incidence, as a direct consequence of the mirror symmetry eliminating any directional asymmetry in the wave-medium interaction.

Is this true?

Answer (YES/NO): NO